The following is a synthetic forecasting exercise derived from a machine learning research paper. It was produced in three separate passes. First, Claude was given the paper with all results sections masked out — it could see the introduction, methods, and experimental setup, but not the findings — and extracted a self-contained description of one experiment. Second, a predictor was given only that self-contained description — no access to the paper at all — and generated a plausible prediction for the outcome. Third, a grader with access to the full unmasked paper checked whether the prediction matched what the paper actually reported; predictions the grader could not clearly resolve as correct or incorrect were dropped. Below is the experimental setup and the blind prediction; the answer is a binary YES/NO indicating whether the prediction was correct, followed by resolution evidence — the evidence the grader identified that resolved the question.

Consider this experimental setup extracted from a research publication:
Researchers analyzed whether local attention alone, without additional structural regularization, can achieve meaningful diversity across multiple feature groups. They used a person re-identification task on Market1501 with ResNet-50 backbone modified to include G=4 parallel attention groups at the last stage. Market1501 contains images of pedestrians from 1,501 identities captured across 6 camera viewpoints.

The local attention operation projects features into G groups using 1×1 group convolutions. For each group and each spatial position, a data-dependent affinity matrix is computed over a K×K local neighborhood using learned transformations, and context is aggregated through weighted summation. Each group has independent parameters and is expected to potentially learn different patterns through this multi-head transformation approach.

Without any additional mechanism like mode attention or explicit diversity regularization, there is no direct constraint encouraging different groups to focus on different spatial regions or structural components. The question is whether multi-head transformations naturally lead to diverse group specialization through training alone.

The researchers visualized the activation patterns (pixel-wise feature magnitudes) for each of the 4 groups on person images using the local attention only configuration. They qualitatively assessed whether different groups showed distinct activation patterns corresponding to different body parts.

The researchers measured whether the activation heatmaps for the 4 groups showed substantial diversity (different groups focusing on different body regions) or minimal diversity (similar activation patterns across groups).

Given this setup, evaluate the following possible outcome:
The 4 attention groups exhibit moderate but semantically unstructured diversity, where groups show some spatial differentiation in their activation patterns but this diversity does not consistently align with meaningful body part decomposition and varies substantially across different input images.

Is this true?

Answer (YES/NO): NO